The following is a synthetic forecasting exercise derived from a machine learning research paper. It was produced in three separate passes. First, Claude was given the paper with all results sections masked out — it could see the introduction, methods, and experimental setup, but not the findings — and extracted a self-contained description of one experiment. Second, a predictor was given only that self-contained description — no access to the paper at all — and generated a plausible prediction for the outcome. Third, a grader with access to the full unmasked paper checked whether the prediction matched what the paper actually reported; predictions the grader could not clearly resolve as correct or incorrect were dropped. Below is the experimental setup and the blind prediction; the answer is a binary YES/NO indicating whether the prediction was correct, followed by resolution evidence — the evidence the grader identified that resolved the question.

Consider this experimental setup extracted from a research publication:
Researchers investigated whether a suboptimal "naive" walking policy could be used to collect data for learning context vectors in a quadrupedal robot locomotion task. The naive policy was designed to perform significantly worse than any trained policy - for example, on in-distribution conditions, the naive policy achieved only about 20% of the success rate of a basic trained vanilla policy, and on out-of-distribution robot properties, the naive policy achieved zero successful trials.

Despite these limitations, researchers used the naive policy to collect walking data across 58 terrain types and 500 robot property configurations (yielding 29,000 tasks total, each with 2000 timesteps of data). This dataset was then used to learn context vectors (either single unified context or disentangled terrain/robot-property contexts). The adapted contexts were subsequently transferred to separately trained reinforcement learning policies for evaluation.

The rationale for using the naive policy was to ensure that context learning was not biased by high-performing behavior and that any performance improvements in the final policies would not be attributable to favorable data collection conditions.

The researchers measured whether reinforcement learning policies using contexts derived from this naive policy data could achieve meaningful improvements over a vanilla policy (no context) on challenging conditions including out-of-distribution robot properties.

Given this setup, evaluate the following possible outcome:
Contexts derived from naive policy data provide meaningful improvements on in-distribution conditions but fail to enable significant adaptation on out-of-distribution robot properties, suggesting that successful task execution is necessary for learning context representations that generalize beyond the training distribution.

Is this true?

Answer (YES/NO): NO